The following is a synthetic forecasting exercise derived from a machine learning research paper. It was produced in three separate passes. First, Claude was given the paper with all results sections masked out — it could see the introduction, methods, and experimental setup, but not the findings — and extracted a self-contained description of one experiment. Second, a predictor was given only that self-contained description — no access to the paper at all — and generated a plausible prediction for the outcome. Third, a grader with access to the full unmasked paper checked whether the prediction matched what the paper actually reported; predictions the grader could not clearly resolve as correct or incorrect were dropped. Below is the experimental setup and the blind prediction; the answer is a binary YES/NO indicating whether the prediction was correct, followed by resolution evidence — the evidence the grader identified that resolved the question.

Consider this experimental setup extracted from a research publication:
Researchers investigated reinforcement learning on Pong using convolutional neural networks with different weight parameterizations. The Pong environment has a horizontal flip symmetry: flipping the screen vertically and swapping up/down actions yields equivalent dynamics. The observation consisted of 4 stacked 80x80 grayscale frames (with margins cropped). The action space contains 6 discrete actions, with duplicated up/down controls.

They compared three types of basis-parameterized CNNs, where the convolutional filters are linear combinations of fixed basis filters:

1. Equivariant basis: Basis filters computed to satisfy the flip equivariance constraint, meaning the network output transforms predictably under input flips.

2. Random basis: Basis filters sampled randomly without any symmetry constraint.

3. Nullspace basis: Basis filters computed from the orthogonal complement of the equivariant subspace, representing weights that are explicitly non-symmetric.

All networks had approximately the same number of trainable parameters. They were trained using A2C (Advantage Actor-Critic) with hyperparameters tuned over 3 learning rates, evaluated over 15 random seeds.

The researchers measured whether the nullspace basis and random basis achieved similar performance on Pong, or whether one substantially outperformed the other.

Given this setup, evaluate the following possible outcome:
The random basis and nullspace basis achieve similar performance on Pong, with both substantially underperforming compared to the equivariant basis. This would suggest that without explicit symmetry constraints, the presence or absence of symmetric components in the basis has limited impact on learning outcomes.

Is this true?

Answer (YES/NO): NO